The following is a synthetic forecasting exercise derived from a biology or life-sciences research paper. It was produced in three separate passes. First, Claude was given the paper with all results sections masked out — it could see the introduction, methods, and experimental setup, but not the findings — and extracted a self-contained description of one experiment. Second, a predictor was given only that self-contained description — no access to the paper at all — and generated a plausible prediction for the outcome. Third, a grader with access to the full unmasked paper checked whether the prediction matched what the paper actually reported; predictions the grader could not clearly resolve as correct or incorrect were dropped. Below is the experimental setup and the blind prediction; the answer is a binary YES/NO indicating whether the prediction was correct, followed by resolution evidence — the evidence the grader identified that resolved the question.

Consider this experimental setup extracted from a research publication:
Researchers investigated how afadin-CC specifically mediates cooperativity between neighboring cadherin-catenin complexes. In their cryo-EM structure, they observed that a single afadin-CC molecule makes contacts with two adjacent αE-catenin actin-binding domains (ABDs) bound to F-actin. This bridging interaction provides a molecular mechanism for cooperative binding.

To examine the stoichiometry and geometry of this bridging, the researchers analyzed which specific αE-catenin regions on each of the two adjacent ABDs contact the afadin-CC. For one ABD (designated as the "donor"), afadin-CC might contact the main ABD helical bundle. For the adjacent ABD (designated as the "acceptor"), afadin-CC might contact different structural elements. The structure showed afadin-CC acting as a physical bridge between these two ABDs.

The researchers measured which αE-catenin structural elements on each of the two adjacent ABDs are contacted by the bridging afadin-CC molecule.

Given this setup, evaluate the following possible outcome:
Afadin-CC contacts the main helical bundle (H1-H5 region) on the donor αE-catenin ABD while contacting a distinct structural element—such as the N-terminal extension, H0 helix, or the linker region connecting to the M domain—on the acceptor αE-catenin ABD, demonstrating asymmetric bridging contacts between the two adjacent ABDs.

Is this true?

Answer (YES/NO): NO